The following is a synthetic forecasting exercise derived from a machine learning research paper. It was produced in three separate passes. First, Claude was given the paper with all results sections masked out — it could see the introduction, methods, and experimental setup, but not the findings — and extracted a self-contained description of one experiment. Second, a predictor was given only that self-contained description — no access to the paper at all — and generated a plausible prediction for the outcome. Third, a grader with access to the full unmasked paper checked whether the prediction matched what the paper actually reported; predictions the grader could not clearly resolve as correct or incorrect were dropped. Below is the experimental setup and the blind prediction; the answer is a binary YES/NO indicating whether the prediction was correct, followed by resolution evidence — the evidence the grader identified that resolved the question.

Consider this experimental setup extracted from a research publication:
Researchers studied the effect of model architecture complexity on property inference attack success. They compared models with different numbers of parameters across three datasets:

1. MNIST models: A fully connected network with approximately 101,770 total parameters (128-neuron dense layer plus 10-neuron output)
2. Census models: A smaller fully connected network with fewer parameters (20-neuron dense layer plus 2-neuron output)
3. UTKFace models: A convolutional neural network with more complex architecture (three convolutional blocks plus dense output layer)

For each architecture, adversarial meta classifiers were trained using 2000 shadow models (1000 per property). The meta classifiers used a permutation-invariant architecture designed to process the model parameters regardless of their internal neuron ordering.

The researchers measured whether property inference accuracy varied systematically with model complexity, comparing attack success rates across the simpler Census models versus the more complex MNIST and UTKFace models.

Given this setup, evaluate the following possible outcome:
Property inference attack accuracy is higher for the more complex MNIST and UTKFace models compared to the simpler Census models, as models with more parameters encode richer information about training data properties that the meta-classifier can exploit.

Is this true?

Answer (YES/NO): NO